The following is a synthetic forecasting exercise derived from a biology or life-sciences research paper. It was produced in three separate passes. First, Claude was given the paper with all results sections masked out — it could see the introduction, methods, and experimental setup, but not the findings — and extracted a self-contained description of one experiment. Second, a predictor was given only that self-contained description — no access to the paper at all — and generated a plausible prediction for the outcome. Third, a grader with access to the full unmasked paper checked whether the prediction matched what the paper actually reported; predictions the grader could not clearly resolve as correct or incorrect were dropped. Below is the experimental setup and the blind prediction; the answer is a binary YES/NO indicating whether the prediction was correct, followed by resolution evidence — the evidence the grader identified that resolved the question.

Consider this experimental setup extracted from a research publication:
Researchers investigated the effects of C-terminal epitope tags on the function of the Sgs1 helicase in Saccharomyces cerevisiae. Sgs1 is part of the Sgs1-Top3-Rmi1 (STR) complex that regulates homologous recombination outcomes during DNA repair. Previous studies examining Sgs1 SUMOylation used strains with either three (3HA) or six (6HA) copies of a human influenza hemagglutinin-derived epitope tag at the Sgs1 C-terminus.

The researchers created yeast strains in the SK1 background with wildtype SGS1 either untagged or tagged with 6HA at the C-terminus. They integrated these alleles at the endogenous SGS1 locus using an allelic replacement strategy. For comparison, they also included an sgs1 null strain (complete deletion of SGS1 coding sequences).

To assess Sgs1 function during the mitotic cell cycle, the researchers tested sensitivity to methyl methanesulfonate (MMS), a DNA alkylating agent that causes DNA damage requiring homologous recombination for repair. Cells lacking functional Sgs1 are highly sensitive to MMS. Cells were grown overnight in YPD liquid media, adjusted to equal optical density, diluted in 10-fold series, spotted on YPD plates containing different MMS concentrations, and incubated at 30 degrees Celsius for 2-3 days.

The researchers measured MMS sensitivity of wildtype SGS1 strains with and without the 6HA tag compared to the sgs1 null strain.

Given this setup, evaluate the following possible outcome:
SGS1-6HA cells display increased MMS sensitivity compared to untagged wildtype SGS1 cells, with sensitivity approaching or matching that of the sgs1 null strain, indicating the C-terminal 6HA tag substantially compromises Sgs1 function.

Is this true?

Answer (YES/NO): NO